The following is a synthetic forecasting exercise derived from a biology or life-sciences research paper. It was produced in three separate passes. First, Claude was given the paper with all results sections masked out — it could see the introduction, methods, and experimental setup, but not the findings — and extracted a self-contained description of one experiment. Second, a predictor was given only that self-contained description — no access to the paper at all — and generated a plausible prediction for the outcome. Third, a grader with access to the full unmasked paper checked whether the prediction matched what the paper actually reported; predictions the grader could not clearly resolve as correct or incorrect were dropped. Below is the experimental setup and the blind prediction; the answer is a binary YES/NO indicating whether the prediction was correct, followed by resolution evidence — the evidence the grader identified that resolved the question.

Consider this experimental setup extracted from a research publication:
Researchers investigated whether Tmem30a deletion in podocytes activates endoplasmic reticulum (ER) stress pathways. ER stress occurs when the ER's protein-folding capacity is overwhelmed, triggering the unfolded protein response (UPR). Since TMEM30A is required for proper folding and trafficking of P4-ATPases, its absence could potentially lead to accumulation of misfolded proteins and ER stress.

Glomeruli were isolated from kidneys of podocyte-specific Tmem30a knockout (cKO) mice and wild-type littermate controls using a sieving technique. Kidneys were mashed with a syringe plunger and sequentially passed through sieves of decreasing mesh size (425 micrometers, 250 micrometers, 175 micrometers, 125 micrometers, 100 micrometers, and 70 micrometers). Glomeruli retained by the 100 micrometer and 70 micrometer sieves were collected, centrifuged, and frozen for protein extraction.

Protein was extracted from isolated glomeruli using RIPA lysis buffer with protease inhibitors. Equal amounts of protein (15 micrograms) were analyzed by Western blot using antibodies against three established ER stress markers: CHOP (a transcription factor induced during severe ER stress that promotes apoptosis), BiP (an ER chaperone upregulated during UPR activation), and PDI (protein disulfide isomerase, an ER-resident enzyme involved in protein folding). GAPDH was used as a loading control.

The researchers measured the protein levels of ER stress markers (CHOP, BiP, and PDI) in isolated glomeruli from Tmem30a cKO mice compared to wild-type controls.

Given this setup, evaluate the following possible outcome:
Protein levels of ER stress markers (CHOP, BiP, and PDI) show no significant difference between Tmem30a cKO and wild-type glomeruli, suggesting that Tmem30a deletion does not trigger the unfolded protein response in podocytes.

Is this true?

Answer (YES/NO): NO